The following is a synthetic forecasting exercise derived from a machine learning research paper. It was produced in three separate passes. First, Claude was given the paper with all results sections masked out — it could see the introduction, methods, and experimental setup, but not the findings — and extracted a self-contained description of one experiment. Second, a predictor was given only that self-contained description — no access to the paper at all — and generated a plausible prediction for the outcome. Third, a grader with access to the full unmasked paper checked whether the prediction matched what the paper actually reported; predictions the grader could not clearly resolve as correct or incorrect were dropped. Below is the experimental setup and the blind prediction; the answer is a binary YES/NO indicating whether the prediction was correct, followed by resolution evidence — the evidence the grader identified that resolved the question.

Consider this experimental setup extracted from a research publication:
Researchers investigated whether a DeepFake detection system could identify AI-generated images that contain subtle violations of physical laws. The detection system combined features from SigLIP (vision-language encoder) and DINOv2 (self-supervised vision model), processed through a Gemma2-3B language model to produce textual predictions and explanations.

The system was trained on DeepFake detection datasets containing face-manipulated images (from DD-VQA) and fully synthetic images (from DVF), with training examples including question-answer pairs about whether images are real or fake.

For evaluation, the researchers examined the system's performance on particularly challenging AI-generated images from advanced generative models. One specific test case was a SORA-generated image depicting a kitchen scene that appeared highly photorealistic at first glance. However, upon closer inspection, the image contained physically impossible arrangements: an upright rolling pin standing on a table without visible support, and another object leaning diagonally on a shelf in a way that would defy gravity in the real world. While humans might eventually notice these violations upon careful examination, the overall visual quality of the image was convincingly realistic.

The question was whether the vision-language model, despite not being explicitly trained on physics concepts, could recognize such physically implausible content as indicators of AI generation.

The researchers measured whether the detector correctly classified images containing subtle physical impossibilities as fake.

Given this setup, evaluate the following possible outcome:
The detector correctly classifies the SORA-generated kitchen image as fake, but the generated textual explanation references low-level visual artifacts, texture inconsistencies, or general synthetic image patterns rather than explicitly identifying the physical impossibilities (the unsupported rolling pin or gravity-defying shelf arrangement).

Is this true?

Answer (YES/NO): NO